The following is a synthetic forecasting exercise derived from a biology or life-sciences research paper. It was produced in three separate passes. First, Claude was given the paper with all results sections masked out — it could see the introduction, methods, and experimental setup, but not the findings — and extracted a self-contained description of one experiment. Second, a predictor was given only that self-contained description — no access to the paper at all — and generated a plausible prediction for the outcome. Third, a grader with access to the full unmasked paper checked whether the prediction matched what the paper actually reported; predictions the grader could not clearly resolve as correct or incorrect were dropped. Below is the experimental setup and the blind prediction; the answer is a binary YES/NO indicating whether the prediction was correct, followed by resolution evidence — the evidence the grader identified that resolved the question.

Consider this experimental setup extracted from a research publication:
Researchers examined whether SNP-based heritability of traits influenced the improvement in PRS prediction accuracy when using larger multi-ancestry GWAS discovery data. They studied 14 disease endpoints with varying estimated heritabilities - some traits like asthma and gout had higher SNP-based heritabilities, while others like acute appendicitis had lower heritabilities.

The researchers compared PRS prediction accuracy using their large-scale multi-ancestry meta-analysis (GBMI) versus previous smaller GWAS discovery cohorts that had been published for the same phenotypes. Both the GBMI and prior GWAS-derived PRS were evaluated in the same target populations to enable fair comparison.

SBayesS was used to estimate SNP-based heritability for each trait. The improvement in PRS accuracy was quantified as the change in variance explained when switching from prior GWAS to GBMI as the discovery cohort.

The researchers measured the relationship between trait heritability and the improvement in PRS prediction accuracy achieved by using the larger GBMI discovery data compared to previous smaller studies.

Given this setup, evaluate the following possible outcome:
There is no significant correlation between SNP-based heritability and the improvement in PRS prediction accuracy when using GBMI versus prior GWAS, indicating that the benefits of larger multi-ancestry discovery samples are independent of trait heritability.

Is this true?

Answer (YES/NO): NO